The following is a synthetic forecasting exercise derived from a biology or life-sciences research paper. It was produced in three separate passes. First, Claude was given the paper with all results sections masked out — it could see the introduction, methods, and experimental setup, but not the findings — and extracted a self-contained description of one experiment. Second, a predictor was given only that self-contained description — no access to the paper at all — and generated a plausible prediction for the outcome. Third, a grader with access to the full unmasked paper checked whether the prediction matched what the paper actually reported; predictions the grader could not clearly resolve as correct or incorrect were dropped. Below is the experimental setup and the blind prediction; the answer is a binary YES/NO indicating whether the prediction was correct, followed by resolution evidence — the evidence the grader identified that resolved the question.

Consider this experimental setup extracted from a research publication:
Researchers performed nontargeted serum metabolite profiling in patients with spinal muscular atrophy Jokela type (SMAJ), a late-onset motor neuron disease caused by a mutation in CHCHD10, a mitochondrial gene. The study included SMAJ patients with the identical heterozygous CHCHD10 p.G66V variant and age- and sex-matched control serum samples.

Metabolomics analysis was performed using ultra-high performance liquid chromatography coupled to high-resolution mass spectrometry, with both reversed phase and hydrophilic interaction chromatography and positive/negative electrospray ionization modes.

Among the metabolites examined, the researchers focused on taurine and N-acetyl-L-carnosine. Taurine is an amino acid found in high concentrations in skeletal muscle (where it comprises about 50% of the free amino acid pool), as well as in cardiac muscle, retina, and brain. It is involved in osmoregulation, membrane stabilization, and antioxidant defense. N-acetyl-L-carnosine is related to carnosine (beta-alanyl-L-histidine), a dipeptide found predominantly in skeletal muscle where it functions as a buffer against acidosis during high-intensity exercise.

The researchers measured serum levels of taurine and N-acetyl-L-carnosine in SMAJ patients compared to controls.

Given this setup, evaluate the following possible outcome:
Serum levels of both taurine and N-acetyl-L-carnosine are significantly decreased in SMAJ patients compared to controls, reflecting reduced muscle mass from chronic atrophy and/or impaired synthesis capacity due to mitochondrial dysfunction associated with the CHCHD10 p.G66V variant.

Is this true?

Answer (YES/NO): YES